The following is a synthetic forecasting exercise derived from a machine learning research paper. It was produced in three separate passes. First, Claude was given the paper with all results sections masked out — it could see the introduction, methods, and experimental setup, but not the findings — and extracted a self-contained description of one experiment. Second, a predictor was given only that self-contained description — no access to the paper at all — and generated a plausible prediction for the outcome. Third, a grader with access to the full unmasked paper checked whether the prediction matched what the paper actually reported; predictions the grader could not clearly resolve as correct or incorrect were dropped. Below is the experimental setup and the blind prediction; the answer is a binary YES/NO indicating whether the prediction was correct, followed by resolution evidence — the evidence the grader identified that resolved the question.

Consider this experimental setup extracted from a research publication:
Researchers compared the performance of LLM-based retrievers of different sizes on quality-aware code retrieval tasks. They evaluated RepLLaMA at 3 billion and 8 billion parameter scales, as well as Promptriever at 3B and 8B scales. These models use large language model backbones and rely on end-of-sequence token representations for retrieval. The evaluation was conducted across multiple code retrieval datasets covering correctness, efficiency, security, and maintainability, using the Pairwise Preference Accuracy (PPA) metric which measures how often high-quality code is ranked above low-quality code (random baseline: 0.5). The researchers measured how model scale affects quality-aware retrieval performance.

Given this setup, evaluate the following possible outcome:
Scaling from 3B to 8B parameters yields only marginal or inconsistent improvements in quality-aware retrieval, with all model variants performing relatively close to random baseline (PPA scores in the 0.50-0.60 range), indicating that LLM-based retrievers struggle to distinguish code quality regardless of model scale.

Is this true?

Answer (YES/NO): NO